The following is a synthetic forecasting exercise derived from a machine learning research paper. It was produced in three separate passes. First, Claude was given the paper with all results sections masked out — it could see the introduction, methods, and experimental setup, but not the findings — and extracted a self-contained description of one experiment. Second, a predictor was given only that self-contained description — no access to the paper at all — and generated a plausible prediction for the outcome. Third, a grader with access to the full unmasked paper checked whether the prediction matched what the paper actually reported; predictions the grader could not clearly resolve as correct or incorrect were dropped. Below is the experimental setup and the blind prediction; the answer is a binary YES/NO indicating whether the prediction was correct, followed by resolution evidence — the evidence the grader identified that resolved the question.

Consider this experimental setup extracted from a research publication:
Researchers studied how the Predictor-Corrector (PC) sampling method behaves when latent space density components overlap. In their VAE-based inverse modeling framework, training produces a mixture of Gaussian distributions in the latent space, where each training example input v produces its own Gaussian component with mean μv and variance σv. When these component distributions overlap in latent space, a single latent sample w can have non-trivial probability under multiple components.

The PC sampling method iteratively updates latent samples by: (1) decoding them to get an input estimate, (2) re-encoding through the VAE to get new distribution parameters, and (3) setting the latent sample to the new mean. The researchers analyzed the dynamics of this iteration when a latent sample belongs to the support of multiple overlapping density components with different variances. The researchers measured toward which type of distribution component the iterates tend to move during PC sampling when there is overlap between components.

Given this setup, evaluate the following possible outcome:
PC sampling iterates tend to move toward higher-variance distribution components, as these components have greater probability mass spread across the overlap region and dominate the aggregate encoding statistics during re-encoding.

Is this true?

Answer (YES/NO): NO